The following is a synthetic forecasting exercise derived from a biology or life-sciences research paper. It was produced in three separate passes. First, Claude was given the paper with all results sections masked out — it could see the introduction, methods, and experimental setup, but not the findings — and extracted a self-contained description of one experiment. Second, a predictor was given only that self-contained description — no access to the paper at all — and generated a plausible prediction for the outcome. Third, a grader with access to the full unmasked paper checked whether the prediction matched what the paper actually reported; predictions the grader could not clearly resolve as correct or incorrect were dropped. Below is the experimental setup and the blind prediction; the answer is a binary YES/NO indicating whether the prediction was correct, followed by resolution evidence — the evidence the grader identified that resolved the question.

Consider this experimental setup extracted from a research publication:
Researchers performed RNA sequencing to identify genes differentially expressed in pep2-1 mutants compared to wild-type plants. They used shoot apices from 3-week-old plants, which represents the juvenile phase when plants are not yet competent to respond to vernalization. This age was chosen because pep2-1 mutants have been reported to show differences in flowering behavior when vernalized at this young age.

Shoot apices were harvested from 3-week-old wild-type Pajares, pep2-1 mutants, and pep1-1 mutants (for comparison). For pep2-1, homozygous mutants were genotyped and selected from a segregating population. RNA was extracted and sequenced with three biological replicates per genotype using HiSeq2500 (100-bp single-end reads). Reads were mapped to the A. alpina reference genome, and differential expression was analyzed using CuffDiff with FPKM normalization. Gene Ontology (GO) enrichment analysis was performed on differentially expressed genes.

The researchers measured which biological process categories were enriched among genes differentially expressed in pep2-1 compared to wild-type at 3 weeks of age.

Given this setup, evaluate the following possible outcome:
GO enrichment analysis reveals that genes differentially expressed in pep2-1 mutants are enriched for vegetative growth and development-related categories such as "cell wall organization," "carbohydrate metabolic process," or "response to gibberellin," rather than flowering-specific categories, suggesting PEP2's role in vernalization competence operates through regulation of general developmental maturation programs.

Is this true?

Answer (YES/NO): NO